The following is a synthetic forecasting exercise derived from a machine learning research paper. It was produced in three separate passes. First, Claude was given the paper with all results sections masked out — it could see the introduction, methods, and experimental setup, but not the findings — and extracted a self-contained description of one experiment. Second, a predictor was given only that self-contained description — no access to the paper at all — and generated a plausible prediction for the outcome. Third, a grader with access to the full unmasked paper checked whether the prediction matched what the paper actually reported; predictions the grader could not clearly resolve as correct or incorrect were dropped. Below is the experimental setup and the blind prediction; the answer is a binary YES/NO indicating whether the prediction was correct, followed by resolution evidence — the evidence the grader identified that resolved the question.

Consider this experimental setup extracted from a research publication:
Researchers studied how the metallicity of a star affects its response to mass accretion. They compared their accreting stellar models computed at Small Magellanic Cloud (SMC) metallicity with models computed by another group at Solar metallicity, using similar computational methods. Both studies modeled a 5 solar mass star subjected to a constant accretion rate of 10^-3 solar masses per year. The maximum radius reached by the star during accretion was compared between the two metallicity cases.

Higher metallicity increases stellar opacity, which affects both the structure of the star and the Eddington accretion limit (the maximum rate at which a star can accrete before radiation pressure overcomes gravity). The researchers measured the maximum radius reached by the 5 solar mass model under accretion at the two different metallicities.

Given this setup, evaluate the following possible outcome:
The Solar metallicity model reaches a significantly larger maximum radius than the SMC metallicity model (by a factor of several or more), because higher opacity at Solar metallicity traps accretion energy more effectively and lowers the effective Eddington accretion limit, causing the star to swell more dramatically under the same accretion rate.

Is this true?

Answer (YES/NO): YES